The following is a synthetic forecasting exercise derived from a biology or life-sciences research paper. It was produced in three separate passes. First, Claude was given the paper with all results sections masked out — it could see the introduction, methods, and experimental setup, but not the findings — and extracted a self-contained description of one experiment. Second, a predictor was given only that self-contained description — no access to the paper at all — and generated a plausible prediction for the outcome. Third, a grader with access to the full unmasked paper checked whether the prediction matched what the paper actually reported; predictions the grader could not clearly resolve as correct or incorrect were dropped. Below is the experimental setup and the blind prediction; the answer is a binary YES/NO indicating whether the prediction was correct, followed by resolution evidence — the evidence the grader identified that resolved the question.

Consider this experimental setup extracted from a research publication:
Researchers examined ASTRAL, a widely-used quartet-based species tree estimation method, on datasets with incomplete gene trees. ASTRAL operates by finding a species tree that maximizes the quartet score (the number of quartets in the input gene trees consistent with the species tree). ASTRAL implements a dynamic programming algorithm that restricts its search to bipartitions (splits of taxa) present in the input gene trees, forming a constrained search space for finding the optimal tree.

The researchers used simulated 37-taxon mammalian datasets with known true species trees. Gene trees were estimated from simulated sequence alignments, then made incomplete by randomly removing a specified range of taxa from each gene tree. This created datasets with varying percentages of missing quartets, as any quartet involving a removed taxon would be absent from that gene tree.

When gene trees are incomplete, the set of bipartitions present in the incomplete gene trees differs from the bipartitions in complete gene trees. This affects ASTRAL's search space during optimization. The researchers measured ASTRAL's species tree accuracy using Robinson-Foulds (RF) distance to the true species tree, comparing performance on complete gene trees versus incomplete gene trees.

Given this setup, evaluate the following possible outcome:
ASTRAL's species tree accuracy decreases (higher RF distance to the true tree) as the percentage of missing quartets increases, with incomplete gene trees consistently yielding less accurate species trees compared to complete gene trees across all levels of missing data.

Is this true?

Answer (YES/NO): YES